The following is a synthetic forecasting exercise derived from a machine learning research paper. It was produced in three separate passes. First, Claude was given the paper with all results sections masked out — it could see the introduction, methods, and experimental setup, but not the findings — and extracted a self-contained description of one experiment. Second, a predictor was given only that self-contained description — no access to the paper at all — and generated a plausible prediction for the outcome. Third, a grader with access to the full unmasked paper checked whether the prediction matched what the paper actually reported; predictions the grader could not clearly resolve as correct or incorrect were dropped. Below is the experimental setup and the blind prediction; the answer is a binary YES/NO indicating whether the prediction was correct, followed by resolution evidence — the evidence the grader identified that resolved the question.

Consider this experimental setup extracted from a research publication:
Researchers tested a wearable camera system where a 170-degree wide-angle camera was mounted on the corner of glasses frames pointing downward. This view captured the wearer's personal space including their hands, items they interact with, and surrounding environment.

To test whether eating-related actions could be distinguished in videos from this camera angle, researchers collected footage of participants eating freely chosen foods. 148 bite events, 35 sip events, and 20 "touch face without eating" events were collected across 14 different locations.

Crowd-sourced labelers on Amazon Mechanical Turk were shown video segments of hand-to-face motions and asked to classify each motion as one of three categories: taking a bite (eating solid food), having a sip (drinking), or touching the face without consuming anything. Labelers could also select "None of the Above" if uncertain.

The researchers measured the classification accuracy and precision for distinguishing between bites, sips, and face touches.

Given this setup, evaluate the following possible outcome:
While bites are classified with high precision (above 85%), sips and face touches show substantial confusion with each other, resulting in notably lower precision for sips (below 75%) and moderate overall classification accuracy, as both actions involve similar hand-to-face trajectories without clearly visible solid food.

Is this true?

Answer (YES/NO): NO